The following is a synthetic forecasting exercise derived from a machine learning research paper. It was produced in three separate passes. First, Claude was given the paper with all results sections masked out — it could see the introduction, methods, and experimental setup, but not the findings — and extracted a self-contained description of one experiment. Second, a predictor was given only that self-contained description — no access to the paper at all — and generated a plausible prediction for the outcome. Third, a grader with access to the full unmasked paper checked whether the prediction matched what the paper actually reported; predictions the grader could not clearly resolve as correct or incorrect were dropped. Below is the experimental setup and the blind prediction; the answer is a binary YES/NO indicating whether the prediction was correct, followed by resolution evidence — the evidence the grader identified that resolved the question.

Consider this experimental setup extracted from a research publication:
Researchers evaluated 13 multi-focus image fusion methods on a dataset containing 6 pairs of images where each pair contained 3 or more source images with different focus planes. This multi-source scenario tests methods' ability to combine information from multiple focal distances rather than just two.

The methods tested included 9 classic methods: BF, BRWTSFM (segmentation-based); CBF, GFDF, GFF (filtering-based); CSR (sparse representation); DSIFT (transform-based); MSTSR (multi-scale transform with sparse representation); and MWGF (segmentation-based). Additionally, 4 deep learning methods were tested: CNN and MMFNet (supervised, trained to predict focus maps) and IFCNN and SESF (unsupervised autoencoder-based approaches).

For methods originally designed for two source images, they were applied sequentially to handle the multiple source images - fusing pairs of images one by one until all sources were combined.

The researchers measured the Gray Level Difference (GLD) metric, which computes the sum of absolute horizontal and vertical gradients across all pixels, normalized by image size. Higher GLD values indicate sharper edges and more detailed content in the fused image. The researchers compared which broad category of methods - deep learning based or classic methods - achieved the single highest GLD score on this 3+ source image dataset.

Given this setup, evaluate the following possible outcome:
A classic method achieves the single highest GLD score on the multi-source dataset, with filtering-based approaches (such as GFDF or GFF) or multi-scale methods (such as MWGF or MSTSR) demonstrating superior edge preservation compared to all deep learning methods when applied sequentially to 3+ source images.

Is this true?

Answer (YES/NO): YES